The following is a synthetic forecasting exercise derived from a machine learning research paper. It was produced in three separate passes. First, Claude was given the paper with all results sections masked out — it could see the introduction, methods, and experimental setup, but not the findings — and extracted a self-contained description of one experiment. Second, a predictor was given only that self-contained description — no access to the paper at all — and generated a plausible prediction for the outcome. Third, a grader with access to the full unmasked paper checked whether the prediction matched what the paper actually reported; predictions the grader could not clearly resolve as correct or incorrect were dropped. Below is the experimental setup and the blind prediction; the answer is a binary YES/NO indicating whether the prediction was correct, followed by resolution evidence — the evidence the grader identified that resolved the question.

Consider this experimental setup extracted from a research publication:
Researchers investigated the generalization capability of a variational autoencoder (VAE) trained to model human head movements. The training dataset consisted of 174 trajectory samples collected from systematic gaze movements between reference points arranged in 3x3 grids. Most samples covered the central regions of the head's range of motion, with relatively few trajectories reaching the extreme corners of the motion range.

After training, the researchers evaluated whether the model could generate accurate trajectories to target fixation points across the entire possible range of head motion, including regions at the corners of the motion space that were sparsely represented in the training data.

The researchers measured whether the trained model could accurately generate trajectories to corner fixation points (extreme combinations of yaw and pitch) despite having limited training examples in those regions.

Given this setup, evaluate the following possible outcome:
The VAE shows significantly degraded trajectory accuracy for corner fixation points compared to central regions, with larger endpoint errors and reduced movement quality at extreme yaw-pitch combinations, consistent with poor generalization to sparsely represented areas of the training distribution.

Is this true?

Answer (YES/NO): NO